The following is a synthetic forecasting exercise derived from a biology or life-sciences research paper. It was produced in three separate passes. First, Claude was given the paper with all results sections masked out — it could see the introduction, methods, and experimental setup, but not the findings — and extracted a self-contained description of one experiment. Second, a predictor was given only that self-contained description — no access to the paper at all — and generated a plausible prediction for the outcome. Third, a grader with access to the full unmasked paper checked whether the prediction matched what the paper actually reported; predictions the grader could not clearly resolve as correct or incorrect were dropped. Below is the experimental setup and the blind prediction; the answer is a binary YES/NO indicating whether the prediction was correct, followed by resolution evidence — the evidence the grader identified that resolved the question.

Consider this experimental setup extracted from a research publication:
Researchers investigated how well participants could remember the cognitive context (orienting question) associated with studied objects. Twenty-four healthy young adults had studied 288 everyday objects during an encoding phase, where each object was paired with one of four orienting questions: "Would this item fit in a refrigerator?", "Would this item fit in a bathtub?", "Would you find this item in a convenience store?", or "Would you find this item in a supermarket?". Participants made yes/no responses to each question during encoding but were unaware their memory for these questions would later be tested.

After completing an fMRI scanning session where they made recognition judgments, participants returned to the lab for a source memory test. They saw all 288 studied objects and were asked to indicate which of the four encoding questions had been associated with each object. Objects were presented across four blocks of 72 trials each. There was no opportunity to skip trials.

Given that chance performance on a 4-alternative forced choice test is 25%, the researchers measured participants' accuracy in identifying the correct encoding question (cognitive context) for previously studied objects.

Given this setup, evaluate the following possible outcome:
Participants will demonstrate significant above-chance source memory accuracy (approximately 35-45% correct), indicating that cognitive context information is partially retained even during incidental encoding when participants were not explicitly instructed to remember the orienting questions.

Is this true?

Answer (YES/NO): NO